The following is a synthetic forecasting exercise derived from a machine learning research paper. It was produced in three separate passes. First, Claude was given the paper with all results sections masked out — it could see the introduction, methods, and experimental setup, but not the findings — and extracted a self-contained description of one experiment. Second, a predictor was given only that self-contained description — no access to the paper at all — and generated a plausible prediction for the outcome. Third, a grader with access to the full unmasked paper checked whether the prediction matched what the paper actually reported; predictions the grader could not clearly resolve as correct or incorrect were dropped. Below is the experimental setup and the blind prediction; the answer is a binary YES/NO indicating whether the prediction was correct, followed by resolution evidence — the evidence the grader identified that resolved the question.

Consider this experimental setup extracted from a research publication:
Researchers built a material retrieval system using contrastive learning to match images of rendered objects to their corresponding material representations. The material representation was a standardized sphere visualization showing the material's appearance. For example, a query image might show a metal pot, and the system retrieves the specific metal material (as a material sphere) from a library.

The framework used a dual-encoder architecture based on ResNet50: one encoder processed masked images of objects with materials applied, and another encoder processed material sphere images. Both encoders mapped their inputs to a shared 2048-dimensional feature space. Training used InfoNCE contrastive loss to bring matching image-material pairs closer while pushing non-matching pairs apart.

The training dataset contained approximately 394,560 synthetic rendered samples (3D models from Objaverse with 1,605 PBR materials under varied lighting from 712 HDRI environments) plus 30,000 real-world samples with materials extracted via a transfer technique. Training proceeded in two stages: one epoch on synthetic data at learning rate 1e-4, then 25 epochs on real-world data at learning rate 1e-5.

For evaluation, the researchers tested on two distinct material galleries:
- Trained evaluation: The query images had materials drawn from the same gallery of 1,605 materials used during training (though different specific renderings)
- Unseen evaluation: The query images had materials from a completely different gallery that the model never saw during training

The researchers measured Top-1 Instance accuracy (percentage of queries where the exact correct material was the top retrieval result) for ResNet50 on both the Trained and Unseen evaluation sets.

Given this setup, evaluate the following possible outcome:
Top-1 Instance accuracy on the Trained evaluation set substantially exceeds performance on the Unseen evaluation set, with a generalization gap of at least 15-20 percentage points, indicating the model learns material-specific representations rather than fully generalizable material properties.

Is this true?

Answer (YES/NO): NO